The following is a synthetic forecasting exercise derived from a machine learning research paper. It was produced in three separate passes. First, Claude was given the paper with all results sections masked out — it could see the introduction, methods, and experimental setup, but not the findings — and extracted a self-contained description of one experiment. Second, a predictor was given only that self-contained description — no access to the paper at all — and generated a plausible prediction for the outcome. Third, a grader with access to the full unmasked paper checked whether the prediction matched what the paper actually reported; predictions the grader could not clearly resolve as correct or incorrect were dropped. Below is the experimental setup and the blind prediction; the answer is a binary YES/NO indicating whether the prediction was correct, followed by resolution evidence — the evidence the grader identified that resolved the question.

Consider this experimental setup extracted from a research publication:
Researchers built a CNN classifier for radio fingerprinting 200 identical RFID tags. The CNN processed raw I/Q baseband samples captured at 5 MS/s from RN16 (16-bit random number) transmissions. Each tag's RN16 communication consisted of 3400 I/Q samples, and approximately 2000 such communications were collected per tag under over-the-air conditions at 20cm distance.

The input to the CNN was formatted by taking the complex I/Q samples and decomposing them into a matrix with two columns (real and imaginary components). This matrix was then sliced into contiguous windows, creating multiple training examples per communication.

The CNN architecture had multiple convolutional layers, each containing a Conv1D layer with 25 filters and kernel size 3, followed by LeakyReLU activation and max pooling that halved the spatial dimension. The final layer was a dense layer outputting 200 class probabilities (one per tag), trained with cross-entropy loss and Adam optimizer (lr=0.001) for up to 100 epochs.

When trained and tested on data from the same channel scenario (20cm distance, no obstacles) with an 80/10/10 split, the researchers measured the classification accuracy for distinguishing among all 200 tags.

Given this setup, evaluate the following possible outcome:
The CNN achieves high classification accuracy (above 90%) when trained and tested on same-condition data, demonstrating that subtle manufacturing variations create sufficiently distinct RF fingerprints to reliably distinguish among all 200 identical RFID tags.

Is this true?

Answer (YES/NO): YES